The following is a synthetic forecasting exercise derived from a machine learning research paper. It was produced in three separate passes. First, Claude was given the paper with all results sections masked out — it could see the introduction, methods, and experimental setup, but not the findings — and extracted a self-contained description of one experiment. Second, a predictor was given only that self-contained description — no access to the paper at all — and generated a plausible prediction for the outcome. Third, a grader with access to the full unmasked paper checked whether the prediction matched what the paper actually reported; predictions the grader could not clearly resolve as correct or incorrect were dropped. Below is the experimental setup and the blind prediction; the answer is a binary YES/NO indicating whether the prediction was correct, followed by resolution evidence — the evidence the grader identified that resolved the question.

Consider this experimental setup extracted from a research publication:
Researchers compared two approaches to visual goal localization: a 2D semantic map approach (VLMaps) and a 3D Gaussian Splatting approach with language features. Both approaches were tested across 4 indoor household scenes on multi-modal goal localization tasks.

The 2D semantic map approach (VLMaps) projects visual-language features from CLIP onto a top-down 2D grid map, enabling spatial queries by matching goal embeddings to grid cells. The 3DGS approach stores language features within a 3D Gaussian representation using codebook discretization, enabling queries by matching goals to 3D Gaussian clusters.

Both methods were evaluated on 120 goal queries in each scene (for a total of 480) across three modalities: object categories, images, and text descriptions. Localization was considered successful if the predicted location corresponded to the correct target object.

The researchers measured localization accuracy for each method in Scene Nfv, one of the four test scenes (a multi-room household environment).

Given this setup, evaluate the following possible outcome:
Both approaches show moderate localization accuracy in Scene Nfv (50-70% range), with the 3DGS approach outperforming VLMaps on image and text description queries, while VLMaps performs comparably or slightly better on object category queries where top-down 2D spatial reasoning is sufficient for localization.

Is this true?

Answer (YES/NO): NO